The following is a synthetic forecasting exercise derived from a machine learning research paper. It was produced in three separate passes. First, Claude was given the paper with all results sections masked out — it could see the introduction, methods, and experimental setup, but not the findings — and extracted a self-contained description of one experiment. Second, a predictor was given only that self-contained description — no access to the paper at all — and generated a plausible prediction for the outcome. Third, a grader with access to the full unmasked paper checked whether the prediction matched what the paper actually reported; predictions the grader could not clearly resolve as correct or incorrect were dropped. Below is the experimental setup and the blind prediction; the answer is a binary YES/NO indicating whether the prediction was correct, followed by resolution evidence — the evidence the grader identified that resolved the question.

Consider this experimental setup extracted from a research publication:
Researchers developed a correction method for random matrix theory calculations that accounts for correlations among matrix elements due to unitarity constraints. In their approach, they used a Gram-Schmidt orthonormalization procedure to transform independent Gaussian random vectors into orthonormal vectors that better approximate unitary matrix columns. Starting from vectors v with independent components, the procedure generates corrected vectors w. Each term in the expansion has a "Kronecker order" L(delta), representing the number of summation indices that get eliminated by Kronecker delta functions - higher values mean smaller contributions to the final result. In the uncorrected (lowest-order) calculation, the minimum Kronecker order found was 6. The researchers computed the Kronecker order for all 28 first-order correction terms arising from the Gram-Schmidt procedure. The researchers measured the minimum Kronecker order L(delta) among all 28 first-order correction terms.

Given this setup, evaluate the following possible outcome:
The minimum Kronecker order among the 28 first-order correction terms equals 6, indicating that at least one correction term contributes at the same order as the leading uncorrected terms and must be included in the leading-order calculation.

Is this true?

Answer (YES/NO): YES